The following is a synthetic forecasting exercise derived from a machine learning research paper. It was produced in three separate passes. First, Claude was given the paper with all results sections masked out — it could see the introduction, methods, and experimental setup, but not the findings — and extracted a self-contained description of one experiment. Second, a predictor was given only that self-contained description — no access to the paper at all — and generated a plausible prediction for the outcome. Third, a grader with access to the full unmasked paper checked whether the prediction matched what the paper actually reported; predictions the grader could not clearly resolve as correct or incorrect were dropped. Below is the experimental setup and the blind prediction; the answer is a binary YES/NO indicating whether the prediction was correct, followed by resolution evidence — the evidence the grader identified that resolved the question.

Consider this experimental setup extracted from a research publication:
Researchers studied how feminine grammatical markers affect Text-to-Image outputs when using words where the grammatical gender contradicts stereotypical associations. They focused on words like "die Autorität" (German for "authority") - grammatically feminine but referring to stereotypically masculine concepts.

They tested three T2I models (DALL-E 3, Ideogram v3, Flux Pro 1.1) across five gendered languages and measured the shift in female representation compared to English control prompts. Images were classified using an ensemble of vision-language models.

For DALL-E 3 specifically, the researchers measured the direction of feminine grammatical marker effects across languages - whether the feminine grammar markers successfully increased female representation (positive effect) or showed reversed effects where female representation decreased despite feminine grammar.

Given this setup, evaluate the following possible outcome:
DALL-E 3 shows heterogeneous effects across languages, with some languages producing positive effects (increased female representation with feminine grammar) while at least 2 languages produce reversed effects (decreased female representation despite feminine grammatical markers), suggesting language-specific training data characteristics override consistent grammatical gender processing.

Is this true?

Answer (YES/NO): NO